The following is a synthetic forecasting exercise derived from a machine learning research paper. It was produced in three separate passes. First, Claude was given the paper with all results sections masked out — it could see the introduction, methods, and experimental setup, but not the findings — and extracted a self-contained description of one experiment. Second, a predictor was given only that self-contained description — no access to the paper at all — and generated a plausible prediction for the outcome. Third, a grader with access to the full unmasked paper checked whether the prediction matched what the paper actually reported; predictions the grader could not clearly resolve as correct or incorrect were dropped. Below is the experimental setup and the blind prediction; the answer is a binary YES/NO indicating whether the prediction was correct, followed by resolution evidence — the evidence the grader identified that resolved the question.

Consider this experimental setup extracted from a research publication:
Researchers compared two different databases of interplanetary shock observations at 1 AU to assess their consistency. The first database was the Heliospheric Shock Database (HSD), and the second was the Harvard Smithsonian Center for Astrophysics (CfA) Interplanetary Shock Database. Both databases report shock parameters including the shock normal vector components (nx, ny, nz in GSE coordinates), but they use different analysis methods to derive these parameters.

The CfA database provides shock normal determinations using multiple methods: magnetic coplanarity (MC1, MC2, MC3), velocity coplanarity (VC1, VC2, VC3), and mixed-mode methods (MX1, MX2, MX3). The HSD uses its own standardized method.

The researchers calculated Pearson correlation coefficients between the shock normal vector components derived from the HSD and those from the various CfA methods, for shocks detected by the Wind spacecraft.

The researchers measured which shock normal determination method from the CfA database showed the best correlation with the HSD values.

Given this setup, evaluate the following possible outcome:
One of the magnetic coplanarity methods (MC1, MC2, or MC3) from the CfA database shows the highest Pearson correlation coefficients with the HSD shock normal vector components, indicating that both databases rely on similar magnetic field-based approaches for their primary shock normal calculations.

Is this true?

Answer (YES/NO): NO